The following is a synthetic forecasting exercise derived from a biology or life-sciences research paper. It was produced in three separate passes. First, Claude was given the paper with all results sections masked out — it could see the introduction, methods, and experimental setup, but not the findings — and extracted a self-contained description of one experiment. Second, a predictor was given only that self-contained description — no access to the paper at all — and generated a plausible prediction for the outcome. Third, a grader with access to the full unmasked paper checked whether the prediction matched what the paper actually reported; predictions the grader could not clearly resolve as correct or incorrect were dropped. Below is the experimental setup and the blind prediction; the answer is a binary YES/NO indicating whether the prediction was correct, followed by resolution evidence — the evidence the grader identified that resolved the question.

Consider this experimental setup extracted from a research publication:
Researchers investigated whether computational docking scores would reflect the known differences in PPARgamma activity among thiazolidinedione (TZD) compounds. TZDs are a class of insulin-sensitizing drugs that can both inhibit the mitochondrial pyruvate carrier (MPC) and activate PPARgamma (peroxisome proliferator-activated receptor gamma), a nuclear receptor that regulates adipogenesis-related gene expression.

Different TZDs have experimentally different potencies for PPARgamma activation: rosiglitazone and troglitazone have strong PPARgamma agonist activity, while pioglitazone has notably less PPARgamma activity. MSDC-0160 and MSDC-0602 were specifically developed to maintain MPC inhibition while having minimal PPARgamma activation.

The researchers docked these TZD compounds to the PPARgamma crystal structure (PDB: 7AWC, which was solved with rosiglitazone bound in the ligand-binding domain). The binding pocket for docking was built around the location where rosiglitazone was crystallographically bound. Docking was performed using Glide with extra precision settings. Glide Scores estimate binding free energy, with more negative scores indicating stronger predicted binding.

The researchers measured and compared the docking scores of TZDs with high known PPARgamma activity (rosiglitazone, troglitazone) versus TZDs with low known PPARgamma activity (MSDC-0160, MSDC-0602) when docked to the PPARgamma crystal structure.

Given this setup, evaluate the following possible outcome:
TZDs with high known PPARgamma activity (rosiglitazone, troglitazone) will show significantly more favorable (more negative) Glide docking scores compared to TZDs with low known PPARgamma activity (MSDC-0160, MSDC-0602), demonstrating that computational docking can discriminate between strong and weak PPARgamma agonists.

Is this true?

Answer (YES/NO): NO